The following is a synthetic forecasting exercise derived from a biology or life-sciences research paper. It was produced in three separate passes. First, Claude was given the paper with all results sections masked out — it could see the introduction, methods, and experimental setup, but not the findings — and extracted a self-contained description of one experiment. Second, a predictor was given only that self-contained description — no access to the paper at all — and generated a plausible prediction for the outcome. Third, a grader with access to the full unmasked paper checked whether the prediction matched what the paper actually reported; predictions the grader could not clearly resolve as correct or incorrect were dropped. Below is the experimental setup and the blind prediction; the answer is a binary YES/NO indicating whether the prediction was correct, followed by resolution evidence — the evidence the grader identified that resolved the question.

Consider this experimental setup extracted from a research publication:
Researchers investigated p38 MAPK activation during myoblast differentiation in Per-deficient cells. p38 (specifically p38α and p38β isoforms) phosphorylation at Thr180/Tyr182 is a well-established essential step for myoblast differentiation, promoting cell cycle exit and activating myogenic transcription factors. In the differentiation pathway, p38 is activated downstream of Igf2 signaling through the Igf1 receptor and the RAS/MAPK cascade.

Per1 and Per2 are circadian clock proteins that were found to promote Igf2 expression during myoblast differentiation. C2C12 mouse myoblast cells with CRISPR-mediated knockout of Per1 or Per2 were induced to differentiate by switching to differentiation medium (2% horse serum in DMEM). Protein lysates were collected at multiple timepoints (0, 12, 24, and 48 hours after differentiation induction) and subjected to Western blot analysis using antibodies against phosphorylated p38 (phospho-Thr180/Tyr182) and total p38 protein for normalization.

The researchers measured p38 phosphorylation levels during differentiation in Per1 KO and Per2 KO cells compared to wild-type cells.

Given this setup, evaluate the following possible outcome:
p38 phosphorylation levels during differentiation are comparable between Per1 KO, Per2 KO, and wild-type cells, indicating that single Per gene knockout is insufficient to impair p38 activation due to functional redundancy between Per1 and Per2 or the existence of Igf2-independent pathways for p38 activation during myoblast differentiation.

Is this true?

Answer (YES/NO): NO